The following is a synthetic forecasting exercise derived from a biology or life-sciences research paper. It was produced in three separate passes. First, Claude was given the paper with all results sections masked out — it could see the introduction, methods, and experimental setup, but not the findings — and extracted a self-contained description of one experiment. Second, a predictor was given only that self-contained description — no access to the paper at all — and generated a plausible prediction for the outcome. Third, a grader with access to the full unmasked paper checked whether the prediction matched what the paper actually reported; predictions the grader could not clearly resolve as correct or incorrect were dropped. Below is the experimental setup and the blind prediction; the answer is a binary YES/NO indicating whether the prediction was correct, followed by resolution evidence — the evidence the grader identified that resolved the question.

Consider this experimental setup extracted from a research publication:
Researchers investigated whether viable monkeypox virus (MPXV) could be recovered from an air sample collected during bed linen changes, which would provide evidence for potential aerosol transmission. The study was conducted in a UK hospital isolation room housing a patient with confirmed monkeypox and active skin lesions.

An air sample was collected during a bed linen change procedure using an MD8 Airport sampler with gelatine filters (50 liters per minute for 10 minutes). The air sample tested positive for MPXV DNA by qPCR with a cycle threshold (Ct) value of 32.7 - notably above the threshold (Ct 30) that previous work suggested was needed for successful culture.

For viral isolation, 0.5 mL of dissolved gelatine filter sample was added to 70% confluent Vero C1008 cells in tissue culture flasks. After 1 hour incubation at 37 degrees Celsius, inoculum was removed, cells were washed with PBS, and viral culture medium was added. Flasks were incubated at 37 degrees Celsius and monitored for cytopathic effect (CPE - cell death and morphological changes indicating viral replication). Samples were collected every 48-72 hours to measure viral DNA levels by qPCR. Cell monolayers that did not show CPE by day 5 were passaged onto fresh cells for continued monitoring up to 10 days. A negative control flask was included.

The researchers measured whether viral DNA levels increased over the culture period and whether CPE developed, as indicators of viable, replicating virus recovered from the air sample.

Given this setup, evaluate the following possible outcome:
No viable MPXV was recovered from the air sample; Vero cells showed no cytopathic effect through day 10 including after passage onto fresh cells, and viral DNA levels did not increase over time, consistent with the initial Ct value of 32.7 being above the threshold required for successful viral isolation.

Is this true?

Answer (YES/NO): NO